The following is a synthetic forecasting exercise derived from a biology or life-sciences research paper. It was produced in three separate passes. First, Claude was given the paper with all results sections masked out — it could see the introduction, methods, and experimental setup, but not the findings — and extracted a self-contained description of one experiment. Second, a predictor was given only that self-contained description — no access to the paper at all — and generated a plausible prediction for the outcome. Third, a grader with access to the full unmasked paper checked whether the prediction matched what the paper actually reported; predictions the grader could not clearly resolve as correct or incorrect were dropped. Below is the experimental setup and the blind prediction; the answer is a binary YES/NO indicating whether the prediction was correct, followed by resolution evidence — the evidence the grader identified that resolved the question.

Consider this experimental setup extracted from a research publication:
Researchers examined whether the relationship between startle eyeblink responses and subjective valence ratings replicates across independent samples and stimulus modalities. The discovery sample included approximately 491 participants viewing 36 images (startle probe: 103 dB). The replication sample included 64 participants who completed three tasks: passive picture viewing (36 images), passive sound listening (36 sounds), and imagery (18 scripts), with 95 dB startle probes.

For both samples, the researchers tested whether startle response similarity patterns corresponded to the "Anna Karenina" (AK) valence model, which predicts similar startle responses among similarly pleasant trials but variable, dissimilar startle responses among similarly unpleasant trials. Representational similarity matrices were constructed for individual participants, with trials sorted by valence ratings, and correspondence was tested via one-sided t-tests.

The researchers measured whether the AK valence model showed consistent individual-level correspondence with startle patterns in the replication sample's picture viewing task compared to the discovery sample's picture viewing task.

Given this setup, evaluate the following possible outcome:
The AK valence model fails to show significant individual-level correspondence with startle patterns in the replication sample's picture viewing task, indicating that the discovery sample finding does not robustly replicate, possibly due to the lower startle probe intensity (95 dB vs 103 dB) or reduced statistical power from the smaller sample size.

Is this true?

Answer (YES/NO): YES